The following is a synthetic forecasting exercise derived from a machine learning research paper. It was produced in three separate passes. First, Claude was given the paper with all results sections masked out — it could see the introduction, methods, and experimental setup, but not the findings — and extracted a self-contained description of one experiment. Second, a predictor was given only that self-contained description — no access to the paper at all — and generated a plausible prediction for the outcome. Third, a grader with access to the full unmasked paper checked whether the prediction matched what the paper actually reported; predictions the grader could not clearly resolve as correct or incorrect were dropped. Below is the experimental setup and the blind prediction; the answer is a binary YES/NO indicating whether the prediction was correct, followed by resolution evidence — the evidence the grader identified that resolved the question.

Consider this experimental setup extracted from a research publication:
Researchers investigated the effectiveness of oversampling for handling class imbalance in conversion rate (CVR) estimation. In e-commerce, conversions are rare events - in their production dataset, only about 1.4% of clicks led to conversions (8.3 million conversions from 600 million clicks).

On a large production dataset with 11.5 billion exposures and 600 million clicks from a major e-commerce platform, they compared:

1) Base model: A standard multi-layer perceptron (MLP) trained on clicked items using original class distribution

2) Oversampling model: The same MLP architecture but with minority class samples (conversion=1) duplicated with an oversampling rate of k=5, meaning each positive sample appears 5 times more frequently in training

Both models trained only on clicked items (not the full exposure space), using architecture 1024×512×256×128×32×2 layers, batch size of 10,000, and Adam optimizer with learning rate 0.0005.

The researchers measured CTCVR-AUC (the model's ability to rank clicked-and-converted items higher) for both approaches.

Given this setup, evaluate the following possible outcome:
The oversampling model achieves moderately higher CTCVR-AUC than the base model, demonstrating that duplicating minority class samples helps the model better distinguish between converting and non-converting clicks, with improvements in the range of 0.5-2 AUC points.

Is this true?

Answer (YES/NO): NO